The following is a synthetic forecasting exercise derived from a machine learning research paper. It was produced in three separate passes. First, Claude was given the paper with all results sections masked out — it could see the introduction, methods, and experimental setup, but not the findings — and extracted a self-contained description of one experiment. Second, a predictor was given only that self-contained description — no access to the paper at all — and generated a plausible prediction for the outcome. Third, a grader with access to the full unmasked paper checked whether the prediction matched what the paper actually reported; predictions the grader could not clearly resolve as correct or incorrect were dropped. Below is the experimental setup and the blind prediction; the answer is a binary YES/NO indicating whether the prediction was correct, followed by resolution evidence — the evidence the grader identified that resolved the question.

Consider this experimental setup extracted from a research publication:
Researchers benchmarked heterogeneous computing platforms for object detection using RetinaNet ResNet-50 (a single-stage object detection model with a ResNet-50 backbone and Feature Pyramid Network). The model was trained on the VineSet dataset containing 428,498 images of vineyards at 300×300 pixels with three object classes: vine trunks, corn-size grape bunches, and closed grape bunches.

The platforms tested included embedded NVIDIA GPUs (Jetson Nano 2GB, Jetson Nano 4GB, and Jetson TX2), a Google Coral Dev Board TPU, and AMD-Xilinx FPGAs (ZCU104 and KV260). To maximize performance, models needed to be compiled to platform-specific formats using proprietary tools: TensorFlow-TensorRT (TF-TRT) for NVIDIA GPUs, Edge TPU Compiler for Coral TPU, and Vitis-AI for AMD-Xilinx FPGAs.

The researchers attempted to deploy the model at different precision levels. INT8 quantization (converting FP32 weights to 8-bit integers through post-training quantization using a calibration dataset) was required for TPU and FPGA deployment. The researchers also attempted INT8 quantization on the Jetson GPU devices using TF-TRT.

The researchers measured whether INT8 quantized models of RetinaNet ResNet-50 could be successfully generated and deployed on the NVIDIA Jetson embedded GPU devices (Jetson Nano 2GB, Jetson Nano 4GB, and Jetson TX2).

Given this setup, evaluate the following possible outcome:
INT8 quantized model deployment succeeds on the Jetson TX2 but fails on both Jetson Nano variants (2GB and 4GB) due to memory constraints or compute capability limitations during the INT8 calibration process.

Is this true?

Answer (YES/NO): NO